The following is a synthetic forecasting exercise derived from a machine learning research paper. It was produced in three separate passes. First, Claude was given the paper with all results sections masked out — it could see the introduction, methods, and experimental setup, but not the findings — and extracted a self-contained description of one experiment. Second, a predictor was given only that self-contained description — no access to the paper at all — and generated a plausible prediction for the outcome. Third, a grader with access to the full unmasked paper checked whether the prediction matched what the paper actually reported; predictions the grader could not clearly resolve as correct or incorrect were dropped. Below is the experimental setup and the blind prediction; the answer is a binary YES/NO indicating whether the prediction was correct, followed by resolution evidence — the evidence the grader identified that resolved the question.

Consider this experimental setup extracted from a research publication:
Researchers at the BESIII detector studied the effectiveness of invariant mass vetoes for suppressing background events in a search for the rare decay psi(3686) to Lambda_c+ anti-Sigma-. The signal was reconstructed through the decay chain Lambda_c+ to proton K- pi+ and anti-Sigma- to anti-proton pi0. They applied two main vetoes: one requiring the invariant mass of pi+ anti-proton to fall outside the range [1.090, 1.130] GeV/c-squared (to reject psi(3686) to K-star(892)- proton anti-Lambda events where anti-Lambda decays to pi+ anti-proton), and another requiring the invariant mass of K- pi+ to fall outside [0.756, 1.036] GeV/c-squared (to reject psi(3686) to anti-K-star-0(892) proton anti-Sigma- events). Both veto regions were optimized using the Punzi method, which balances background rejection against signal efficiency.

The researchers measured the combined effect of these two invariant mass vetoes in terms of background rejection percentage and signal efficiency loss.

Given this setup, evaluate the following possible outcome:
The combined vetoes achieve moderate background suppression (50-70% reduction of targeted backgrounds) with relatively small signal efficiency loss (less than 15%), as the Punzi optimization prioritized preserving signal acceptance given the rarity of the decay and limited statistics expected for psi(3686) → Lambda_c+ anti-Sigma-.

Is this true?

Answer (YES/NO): NO